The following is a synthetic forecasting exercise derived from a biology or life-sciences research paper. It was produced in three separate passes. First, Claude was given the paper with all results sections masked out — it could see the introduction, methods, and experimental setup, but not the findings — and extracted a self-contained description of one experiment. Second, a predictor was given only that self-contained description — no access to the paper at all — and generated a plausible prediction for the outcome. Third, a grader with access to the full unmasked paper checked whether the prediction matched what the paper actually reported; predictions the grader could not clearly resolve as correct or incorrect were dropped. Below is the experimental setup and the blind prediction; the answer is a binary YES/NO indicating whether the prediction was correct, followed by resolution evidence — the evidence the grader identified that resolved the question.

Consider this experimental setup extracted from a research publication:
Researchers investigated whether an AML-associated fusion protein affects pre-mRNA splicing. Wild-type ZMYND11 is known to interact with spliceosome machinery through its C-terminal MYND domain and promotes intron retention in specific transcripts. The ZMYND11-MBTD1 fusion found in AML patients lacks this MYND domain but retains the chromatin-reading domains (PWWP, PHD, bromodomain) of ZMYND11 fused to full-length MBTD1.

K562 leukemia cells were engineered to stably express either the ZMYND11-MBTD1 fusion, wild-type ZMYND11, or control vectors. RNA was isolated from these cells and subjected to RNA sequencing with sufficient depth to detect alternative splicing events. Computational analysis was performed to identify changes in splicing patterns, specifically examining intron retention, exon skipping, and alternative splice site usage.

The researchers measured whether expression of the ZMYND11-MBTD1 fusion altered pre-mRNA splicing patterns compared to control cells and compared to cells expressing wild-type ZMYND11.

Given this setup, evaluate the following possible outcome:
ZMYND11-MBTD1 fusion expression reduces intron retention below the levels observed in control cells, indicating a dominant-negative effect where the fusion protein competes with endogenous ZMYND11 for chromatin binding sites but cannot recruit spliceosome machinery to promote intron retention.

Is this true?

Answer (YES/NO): NO